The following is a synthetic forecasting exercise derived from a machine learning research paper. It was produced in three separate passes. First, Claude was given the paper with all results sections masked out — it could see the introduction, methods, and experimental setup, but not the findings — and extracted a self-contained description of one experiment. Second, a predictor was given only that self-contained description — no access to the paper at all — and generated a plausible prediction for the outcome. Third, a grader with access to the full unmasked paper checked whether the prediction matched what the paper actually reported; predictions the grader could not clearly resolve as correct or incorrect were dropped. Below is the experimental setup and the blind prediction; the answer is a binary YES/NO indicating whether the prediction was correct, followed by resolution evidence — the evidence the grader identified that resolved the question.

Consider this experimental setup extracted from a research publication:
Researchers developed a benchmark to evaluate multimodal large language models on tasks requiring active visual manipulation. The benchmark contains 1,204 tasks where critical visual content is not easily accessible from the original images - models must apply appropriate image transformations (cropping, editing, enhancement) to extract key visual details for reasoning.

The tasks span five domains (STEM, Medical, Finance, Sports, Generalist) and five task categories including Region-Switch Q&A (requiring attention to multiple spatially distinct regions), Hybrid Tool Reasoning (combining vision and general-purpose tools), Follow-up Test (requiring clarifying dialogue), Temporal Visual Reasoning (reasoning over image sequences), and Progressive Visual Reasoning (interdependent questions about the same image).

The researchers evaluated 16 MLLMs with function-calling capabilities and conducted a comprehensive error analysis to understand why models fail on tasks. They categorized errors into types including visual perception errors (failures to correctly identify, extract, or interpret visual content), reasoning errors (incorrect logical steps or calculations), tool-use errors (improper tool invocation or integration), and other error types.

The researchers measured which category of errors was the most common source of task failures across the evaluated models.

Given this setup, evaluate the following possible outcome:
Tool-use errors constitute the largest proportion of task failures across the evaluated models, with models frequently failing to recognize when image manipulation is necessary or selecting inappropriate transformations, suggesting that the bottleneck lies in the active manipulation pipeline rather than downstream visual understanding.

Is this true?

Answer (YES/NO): NO